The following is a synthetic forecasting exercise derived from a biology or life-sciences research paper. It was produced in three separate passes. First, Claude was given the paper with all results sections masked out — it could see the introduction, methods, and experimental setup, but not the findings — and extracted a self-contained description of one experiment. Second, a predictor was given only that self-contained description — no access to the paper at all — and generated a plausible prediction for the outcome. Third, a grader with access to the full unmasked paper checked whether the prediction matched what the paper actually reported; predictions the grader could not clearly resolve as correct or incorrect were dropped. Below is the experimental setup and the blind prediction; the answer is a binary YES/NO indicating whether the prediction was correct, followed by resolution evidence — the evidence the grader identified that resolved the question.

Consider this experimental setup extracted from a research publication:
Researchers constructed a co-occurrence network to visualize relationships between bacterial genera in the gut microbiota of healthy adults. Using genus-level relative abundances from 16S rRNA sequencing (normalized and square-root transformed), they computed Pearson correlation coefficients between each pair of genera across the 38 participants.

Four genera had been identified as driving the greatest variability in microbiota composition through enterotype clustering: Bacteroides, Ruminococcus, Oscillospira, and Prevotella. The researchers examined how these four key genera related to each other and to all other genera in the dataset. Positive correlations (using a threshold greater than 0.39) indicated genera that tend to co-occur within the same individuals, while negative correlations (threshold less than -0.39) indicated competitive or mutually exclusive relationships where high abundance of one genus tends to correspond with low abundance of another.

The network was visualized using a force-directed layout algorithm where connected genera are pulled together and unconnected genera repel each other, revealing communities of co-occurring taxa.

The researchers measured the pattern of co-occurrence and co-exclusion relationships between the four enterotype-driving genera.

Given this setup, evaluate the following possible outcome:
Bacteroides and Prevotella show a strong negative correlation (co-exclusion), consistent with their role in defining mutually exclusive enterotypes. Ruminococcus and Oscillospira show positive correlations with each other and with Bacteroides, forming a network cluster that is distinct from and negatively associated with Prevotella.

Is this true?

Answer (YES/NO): NO